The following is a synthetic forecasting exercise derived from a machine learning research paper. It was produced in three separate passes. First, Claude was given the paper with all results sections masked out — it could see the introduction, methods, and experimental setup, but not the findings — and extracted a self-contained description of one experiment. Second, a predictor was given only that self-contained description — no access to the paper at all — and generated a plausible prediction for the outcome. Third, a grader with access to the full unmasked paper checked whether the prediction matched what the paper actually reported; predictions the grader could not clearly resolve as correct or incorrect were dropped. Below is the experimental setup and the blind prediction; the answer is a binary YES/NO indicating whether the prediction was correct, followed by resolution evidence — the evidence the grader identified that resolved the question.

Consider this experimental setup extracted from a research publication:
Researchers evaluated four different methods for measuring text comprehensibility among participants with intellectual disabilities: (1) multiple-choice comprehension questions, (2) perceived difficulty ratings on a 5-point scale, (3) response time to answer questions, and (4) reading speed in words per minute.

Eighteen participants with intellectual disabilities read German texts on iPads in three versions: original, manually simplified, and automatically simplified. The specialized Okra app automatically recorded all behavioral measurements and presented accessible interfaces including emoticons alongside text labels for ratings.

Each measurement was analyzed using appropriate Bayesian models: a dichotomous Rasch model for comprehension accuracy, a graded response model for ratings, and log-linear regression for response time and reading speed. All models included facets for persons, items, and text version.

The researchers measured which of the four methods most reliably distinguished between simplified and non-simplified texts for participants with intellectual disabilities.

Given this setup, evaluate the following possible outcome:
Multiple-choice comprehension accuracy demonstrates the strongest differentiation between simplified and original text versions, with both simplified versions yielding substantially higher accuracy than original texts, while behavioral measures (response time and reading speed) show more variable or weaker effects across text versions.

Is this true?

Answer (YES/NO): NO